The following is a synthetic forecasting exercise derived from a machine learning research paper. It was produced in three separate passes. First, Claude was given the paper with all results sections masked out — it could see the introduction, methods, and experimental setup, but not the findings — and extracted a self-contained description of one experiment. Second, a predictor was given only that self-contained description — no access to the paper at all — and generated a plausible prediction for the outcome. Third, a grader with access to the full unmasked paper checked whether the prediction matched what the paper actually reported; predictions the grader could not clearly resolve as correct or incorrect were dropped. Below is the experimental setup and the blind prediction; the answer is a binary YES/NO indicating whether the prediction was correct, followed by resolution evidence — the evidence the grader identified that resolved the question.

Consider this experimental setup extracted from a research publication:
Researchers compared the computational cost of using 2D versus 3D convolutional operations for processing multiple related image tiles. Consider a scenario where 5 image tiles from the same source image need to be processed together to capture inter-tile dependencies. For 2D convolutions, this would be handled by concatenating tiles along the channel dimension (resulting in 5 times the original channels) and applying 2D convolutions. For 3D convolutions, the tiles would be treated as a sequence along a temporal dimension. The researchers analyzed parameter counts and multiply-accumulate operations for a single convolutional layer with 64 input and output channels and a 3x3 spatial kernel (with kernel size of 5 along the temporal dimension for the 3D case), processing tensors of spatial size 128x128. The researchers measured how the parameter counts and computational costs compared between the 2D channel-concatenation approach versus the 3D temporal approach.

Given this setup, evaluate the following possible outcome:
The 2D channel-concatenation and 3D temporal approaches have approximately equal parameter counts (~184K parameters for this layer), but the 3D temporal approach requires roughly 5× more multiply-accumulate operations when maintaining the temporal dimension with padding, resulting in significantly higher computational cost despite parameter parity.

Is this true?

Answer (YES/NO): NO